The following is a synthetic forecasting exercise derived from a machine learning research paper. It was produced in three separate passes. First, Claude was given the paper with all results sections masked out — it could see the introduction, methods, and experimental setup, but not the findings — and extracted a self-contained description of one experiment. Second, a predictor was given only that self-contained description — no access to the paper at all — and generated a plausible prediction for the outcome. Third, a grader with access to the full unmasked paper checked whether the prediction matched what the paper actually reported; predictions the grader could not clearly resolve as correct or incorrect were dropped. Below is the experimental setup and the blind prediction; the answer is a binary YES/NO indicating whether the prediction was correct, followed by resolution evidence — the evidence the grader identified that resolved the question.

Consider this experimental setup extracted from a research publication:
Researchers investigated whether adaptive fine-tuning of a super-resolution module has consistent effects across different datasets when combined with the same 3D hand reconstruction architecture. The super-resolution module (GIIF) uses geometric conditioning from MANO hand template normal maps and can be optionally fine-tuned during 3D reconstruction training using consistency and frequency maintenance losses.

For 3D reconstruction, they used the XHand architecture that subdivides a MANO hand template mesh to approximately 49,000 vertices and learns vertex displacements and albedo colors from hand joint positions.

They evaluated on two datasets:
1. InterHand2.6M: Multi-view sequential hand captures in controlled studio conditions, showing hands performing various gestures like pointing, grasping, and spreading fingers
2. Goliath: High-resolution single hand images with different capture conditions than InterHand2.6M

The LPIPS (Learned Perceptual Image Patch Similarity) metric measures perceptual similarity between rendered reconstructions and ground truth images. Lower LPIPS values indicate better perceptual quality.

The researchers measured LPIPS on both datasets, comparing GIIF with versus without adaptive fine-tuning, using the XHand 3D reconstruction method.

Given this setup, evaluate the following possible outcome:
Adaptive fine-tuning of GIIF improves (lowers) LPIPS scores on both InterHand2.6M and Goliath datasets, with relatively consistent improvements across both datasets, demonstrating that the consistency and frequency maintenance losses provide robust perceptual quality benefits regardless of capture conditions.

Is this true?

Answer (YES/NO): NO